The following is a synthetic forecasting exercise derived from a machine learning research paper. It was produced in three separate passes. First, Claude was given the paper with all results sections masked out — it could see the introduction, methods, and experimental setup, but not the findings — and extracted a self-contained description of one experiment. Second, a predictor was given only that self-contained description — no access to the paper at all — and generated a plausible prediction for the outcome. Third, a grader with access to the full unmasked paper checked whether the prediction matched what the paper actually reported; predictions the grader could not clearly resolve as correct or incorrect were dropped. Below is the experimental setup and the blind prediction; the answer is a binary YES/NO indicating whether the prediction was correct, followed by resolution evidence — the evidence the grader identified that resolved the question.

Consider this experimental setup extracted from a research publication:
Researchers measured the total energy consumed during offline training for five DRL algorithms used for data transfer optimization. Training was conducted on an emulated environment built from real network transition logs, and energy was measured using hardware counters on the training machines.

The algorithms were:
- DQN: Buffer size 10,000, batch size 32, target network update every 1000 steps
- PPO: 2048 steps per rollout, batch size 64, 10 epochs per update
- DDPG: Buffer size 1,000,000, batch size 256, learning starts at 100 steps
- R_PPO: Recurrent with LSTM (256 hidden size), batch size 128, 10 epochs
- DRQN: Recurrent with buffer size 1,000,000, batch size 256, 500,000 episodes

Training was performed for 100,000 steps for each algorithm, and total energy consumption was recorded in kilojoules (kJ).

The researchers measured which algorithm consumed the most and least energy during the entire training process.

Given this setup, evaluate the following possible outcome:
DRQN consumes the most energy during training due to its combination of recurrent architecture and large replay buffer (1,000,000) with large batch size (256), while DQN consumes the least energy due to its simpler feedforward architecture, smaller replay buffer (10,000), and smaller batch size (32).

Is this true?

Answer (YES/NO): NO